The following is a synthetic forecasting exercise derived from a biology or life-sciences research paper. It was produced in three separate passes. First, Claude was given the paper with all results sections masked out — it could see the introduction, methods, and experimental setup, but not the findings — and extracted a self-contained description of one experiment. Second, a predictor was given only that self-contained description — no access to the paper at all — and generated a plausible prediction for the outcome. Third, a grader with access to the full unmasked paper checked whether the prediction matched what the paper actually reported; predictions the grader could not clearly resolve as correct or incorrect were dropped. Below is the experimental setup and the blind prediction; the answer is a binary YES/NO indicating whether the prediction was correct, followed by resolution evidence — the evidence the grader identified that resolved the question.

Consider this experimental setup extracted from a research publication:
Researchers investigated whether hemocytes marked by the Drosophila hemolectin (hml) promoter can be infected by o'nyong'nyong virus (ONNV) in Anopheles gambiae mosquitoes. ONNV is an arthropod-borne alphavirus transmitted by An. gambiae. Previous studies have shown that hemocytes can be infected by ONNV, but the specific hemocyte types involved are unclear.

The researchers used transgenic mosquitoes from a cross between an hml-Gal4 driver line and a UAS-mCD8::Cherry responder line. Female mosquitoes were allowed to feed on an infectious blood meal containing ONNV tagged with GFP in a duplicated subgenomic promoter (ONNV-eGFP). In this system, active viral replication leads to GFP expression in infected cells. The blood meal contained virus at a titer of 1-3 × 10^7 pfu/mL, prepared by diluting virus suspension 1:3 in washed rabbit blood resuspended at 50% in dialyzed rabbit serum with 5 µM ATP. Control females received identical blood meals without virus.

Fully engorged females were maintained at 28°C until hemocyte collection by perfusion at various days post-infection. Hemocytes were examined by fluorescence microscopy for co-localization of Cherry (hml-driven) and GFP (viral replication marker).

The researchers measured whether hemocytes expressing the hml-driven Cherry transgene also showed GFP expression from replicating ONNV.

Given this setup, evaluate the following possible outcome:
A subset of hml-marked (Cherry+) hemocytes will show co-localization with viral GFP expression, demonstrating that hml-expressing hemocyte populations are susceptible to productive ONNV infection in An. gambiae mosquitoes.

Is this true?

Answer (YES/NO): YES